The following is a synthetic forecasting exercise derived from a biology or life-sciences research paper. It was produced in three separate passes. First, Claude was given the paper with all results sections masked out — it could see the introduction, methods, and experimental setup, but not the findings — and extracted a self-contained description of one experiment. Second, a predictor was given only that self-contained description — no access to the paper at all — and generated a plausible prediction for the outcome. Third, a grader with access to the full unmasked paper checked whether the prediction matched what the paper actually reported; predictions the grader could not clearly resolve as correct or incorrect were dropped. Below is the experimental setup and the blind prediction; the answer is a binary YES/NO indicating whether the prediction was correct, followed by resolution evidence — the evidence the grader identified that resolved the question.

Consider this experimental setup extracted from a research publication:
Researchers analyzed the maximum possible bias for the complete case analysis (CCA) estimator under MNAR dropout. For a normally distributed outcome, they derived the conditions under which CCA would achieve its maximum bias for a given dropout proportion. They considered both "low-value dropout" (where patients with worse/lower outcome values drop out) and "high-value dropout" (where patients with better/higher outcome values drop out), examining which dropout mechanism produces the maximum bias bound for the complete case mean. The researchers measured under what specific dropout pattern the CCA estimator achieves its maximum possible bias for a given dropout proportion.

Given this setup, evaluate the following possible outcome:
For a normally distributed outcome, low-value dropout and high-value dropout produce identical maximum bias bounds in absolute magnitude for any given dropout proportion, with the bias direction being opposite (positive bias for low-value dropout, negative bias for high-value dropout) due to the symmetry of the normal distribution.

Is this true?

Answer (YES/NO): YES